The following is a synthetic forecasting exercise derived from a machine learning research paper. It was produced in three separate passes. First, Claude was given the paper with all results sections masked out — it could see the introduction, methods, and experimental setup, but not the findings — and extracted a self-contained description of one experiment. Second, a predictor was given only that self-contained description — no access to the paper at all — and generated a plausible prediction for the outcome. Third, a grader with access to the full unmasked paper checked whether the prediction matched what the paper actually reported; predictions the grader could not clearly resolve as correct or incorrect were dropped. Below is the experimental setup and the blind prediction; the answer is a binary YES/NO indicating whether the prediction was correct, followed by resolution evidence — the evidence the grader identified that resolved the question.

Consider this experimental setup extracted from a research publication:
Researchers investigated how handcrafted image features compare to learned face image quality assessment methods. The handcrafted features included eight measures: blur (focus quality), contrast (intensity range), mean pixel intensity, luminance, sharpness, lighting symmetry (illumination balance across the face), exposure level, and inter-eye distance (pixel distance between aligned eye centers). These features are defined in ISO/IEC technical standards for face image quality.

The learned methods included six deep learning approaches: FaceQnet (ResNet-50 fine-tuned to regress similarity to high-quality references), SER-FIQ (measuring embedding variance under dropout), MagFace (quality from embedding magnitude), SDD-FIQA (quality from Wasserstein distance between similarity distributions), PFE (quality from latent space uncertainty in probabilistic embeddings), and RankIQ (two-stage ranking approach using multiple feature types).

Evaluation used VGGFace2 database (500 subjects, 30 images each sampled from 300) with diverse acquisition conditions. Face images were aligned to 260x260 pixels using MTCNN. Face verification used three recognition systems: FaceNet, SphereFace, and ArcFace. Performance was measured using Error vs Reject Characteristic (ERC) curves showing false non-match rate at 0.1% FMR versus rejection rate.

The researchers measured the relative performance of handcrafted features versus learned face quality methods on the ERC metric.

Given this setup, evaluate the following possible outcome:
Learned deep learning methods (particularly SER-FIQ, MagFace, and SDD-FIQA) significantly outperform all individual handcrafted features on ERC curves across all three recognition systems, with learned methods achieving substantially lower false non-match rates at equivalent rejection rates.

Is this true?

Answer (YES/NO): NO